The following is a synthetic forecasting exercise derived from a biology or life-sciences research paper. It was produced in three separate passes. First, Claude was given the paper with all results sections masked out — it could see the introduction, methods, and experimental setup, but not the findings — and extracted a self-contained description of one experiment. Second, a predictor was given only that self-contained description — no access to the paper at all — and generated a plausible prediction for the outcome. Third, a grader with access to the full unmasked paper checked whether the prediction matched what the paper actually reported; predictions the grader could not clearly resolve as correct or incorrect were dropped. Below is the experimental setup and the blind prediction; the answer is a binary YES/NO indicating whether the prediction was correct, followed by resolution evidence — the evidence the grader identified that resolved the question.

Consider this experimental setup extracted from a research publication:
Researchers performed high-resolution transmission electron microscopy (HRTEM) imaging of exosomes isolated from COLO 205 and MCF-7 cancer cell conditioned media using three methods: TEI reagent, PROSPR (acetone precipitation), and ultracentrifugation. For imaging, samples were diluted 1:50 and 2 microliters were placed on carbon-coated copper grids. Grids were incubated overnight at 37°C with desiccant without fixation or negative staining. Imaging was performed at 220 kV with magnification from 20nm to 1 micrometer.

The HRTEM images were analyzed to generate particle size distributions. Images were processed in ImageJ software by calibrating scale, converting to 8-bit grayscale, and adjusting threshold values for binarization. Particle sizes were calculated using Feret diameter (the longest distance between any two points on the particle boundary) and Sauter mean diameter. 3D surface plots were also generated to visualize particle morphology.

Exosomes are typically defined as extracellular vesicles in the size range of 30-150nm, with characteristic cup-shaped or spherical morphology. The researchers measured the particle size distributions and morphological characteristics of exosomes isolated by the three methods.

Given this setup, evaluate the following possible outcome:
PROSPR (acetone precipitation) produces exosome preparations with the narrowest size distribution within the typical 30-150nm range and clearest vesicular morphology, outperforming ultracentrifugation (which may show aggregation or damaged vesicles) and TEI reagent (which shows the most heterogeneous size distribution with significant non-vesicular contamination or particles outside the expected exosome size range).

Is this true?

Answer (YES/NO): NO